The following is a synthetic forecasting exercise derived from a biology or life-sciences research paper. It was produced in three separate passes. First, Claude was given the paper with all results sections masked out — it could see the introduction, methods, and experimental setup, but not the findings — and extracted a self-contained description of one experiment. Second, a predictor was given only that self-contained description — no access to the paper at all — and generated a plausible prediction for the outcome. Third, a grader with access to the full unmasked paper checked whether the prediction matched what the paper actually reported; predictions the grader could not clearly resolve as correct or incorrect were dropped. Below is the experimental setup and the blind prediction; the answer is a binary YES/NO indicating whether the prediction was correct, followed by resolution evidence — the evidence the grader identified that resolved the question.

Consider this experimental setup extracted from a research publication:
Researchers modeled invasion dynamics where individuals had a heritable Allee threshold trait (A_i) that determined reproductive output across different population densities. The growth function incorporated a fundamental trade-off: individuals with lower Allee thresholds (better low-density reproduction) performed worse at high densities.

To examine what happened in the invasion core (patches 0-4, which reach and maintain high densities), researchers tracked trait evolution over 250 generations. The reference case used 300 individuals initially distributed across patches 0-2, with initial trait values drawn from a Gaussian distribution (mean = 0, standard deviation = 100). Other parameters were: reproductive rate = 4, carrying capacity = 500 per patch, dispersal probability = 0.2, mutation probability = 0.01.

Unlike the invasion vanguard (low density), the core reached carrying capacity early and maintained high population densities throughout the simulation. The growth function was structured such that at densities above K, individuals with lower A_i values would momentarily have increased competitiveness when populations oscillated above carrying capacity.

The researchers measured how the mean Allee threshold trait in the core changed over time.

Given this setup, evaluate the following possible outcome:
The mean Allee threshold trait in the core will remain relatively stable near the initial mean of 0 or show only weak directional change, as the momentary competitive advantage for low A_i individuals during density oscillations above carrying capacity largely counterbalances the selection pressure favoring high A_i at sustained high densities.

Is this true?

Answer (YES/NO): YES